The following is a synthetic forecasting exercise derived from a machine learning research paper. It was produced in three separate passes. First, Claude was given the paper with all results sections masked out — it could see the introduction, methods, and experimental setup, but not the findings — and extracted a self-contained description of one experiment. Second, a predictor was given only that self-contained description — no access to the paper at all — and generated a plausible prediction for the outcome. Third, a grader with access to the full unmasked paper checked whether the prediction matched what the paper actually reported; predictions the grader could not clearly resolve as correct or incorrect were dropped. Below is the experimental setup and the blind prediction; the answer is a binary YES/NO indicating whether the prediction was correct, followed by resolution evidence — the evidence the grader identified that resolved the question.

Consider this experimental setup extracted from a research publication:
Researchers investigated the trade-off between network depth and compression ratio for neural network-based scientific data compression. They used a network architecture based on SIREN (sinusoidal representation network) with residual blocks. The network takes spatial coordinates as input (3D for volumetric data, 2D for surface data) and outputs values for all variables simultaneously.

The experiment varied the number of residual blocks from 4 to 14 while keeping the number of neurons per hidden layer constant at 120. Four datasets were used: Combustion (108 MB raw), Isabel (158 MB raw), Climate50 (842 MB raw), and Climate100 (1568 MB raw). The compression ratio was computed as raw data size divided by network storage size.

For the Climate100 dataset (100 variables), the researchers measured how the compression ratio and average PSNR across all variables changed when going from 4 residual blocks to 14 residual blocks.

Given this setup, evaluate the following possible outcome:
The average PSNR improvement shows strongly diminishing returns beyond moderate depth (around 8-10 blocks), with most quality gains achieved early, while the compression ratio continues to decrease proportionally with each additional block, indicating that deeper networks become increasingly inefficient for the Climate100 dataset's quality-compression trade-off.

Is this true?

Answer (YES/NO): NO